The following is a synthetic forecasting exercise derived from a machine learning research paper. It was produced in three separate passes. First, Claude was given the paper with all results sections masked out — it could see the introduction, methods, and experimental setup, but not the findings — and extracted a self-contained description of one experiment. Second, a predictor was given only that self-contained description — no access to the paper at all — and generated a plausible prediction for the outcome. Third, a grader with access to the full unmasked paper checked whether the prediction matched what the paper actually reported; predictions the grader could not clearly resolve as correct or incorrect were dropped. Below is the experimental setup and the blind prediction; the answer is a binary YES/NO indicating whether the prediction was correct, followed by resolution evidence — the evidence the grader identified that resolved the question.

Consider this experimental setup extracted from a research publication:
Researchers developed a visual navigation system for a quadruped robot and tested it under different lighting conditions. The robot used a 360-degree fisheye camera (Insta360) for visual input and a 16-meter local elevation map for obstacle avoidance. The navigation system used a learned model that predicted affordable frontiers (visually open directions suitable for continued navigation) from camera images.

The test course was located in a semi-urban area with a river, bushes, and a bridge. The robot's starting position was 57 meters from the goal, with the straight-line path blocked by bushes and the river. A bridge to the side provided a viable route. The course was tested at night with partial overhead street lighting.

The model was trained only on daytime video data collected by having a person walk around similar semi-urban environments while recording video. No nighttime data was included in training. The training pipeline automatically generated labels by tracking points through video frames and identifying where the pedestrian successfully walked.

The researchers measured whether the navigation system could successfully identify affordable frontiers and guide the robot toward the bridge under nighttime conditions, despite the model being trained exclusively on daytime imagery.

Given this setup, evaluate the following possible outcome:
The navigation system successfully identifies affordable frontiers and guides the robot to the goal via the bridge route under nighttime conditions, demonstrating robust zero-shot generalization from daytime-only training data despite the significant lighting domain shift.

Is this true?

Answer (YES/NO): YES